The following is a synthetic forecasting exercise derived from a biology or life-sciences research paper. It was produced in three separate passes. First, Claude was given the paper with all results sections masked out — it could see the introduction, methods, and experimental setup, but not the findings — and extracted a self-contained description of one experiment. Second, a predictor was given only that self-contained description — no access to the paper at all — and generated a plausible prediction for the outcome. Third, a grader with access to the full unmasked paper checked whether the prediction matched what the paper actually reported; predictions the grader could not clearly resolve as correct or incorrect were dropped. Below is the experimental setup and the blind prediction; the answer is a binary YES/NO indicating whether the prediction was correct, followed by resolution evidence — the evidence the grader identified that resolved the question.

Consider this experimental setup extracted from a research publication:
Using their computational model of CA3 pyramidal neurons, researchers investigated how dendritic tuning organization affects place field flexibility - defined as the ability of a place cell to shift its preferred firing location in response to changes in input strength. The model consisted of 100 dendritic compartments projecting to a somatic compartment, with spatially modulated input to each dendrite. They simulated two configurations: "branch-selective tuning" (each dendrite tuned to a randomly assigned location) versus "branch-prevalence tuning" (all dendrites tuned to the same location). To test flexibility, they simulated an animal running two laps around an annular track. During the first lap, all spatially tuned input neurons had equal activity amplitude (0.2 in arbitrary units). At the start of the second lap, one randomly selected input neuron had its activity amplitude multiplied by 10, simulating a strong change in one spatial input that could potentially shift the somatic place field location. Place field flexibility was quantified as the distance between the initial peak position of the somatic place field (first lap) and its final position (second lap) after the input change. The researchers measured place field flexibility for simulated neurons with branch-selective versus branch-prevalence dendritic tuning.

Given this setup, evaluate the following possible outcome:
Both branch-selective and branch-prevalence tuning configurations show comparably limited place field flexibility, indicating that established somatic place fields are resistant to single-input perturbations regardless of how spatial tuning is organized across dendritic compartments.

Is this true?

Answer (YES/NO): NO